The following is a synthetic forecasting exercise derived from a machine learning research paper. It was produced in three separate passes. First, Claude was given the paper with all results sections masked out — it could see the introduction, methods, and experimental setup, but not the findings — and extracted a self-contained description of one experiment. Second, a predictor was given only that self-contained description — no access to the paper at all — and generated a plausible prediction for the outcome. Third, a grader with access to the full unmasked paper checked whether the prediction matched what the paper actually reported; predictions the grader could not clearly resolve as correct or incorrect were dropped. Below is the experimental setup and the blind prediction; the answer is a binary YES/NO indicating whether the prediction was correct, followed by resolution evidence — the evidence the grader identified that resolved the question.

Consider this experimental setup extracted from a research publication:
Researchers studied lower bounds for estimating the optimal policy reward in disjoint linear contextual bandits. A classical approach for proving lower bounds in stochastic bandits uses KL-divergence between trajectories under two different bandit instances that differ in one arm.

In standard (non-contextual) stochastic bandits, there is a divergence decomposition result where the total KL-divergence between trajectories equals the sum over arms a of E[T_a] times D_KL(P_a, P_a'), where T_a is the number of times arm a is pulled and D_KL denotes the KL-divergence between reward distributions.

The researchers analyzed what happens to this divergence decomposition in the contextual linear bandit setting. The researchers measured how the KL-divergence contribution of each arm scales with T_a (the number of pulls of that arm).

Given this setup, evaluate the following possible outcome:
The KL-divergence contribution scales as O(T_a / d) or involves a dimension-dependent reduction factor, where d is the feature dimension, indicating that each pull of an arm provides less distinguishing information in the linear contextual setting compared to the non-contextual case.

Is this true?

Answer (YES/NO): NO